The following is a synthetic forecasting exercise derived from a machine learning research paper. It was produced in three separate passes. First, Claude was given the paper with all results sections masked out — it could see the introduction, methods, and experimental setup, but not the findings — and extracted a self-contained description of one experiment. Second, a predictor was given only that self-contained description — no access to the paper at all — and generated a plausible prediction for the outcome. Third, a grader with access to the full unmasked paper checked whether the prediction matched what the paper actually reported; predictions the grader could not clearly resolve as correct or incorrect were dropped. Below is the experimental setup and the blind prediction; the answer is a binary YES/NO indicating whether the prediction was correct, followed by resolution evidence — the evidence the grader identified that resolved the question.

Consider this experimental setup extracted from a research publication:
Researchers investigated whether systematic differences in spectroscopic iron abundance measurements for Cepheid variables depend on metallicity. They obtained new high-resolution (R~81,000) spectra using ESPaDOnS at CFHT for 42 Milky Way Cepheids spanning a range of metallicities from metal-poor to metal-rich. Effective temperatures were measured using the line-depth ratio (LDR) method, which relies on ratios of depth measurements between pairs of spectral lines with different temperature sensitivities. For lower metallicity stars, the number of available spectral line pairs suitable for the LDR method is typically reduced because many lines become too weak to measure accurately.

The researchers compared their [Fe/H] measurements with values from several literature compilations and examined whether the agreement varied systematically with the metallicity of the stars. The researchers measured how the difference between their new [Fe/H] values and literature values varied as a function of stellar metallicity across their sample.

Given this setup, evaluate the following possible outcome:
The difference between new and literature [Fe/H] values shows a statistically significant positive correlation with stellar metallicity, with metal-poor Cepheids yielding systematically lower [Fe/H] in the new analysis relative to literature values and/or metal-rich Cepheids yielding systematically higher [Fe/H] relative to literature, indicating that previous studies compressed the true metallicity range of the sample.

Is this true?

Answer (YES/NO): NO